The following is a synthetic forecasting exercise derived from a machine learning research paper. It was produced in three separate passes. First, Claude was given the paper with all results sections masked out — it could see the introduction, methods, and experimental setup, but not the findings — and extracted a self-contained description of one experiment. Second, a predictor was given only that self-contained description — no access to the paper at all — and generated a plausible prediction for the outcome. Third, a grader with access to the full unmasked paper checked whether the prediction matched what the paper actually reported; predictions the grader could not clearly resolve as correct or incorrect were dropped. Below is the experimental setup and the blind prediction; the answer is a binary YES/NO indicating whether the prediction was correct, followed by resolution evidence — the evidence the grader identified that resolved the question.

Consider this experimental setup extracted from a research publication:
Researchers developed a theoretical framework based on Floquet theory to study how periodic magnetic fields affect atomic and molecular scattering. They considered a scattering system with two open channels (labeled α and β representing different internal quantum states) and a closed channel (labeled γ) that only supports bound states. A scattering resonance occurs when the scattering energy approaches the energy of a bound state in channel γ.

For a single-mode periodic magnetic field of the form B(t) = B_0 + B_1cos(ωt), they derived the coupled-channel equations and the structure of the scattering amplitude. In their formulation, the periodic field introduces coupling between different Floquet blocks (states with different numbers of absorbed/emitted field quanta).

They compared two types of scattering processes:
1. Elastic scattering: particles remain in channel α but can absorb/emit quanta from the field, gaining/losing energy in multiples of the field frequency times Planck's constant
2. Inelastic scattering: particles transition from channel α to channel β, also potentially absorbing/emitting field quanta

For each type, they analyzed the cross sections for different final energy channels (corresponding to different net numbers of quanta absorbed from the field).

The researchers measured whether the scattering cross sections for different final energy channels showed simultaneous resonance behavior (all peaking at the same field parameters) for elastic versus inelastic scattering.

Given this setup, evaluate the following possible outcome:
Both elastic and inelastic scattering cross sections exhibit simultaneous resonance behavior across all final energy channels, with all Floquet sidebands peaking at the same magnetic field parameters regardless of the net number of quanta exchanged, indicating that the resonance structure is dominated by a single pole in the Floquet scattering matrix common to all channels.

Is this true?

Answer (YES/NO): NO